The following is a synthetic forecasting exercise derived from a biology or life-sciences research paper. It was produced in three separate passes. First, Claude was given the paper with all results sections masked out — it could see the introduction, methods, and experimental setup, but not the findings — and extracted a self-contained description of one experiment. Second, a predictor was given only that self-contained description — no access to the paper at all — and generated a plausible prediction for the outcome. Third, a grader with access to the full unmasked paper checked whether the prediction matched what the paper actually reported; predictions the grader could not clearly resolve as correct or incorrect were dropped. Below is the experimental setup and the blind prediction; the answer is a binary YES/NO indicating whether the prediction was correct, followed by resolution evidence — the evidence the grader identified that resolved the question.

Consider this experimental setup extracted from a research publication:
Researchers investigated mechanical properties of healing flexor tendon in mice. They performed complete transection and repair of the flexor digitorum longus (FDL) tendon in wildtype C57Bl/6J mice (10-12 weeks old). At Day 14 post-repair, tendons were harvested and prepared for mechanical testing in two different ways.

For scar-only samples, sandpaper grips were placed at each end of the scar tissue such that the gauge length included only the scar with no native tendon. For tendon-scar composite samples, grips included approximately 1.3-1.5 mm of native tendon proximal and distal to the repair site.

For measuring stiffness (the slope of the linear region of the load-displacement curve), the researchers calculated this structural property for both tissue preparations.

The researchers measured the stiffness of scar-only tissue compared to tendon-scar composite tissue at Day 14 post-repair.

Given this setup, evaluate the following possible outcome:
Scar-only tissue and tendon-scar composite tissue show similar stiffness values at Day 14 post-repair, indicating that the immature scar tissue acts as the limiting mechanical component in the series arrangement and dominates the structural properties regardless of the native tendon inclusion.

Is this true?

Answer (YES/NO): YES